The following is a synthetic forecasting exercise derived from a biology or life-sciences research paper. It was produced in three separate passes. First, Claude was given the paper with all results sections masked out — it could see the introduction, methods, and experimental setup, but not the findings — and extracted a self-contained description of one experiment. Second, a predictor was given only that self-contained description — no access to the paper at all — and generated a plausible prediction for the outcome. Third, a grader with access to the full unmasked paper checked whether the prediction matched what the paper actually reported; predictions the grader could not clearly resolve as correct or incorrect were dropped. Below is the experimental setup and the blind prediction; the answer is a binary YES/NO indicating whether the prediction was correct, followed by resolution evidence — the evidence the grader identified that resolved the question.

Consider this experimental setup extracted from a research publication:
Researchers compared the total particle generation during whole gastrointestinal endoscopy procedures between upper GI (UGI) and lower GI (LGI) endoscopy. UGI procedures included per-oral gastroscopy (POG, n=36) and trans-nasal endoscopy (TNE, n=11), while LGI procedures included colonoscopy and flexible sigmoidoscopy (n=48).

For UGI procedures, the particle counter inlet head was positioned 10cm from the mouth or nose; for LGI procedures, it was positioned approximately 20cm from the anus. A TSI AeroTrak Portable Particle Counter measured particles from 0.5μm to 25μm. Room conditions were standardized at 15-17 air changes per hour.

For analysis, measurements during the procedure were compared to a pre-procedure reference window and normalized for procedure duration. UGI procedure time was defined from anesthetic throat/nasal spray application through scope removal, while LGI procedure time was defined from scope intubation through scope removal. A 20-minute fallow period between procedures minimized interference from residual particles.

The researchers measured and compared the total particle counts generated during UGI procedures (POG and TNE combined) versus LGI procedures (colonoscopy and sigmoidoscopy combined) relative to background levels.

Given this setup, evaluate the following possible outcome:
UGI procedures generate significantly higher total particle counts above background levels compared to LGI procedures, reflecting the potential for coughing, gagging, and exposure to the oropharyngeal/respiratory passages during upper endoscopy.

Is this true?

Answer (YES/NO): YES